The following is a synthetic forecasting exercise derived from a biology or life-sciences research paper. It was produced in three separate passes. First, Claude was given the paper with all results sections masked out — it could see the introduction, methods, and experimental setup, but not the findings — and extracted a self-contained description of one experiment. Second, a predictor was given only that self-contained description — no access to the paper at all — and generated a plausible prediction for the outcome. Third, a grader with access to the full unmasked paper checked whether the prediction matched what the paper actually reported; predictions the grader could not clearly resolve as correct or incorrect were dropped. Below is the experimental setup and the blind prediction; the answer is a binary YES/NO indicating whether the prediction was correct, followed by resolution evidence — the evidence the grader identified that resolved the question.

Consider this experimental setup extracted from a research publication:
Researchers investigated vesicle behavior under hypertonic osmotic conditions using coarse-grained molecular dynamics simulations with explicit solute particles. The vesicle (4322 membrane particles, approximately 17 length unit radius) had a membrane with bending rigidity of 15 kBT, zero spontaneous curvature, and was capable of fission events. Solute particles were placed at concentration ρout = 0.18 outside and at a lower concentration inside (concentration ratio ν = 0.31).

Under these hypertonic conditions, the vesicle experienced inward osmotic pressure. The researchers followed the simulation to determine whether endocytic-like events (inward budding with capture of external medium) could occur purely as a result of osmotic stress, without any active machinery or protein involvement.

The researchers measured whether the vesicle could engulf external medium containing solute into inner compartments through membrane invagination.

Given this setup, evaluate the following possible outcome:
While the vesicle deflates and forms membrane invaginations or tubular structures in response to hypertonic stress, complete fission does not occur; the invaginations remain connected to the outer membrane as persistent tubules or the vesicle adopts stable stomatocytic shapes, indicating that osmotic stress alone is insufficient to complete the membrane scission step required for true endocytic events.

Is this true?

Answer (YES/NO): NO